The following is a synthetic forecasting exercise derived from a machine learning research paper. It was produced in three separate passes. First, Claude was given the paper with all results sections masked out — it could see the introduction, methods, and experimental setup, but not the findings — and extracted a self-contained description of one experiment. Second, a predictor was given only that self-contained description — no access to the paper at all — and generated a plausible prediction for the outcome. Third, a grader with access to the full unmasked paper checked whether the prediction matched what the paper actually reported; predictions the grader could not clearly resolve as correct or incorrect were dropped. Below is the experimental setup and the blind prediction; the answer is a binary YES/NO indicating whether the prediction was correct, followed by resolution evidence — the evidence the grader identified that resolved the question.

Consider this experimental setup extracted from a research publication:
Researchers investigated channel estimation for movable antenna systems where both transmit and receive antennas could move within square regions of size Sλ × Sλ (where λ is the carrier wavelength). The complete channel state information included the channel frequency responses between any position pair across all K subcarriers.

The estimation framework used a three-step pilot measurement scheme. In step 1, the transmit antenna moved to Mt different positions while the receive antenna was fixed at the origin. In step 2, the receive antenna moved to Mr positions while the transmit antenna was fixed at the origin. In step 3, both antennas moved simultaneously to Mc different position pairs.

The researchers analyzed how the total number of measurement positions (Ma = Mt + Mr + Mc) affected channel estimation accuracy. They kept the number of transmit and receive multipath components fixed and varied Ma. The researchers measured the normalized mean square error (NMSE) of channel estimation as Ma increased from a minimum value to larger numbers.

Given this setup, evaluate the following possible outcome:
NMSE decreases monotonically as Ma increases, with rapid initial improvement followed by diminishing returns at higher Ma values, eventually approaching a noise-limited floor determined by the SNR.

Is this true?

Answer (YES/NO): NO